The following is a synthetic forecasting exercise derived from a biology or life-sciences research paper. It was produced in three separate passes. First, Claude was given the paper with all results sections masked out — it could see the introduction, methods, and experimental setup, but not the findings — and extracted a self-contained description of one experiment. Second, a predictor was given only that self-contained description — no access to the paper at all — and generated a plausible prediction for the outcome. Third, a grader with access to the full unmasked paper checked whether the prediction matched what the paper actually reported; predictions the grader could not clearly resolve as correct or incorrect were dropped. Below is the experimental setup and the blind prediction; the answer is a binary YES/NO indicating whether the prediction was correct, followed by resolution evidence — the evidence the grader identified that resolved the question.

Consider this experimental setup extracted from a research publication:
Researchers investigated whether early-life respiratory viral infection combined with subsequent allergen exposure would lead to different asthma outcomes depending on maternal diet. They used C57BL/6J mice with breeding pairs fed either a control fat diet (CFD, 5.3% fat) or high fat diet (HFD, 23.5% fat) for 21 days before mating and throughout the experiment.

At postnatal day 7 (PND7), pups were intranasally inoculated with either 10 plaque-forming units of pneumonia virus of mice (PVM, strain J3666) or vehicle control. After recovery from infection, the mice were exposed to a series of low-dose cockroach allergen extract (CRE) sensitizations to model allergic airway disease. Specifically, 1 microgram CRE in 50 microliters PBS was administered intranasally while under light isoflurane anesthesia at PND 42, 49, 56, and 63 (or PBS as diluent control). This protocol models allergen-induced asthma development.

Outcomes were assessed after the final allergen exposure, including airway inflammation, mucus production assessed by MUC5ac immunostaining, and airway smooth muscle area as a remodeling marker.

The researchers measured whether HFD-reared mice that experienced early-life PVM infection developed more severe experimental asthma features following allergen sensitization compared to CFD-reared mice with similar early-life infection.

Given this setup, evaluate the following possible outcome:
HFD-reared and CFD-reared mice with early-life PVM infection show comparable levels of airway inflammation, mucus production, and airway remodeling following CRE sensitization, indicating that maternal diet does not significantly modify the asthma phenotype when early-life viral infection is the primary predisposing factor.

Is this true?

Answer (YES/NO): NO